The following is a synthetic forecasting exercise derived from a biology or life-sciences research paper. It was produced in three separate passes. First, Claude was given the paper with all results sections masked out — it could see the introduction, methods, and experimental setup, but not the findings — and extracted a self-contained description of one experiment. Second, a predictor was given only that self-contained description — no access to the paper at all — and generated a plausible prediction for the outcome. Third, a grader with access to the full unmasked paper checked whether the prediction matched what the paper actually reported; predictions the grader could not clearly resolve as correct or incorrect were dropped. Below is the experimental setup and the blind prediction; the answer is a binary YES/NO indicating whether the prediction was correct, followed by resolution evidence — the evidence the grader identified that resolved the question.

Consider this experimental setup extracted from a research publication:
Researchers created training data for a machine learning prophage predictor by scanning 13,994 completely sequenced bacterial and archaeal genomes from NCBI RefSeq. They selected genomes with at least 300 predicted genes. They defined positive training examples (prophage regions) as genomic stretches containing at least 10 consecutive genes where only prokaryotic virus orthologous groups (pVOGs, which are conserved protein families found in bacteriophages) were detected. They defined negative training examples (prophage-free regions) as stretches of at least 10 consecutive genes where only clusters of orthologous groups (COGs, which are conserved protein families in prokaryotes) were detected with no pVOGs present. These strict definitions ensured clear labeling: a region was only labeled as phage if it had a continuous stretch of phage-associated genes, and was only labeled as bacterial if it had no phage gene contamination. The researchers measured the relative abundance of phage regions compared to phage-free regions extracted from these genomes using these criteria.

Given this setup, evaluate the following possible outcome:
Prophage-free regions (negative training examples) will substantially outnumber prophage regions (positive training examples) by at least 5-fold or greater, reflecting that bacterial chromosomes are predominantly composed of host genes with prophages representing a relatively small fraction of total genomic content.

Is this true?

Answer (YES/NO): NO